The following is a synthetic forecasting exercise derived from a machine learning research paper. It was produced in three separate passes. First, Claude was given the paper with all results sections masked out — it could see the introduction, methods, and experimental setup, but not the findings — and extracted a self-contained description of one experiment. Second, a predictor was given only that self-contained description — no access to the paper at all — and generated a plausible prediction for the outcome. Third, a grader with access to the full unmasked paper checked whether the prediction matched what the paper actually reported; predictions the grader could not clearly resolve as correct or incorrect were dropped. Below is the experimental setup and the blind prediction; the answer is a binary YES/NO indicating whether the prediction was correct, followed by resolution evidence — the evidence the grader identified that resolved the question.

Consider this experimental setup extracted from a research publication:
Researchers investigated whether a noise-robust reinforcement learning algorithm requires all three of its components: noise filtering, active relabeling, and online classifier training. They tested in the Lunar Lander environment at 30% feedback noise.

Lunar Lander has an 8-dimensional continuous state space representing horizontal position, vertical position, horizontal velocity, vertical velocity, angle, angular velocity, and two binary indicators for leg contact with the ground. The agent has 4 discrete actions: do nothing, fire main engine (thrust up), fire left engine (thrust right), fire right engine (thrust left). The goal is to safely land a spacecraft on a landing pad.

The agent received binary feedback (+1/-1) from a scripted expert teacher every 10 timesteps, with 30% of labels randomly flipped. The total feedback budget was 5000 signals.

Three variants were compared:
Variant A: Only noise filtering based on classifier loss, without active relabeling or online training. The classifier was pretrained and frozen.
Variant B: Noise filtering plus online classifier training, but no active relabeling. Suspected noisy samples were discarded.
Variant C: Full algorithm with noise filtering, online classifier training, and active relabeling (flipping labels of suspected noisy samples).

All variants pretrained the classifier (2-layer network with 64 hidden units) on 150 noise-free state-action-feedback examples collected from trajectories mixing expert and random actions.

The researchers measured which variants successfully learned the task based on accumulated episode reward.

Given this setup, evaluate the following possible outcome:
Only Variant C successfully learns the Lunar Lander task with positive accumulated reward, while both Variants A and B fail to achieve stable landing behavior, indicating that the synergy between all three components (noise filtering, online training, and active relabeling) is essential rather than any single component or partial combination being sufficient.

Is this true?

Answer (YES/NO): YES